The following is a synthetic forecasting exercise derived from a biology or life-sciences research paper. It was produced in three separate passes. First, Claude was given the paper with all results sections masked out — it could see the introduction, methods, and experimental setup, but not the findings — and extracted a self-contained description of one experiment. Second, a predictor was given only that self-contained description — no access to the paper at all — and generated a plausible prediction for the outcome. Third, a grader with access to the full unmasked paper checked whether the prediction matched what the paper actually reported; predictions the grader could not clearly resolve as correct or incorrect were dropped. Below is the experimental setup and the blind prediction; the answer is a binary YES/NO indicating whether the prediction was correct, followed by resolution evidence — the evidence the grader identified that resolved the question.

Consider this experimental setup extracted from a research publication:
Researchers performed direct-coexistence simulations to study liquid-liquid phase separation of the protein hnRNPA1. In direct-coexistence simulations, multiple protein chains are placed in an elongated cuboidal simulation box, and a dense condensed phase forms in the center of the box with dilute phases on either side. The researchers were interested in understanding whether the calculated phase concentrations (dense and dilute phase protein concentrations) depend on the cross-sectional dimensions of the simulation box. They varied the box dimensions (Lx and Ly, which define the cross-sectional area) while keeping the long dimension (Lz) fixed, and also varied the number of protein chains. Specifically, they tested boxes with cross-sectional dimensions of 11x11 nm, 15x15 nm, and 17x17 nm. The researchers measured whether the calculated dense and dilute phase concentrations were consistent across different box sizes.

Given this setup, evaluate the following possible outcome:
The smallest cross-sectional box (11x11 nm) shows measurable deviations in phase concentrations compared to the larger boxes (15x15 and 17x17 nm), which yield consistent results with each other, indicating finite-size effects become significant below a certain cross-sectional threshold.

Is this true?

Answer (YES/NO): YES